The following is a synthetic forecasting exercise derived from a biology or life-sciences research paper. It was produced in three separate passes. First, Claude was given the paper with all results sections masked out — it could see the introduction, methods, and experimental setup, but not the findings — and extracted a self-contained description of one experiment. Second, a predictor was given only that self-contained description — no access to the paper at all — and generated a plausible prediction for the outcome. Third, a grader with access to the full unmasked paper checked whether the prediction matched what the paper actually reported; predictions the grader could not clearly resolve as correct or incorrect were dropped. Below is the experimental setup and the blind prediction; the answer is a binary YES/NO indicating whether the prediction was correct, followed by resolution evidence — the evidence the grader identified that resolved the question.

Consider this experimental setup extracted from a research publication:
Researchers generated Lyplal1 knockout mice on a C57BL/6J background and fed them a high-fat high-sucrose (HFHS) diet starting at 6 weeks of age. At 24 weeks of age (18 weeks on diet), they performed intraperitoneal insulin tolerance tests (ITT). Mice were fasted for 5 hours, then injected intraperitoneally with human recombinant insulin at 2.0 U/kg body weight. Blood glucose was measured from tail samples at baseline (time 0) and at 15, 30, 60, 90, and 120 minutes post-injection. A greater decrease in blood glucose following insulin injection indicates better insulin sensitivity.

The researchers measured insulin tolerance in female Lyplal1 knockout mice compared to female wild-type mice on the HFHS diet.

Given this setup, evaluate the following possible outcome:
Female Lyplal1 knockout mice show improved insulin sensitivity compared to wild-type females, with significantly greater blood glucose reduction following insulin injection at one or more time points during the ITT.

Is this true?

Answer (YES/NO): NO